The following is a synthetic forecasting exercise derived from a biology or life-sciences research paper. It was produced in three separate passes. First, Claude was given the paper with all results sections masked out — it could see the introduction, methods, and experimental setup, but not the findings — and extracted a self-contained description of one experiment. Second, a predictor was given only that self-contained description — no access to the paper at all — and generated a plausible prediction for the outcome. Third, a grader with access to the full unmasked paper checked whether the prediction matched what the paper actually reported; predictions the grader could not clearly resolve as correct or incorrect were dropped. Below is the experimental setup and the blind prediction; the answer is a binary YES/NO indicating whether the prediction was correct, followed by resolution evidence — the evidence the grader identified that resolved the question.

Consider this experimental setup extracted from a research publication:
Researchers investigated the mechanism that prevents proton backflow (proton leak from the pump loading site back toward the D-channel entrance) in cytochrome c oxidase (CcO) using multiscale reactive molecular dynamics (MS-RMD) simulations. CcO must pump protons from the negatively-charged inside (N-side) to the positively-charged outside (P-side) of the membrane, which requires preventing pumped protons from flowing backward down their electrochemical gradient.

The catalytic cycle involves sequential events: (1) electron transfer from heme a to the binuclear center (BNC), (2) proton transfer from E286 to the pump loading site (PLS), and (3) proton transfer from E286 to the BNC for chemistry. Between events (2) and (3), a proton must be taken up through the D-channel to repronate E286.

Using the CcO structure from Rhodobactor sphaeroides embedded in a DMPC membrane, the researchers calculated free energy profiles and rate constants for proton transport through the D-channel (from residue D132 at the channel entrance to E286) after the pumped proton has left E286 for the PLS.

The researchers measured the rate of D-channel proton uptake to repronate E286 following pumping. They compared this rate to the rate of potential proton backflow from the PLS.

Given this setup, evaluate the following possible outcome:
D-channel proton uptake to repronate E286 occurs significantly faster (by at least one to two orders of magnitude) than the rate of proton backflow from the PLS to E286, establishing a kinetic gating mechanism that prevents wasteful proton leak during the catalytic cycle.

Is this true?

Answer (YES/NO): YES